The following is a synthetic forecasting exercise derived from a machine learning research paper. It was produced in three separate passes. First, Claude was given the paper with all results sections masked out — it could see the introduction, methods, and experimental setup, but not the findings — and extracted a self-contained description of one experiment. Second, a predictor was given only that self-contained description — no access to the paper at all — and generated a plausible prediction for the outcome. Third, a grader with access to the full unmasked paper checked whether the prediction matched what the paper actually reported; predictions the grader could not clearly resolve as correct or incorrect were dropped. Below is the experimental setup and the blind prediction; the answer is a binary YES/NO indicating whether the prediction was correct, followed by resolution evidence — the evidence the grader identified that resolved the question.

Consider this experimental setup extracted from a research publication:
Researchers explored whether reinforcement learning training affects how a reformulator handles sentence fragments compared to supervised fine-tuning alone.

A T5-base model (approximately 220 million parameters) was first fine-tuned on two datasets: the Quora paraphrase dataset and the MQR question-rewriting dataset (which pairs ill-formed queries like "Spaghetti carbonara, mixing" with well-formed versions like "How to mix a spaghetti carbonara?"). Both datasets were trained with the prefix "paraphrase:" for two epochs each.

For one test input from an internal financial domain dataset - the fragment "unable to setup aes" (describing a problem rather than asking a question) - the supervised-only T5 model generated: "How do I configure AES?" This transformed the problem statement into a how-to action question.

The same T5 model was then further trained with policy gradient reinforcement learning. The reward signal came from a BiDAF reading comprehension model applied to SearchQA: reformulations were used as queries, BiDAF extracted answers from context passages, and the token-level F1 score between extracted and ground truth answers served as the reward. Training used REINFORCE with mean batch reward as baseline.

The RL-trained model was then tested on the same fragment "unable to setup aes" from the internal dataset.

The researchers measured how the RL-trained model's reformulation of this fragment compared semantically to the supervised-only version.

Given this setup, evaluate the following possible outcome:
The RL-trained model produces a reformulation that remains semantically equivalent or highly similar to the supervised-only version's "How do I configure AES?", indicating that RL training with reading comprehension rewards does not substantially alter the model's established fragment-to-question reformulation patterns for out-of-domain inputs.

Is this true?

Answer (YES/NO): NO